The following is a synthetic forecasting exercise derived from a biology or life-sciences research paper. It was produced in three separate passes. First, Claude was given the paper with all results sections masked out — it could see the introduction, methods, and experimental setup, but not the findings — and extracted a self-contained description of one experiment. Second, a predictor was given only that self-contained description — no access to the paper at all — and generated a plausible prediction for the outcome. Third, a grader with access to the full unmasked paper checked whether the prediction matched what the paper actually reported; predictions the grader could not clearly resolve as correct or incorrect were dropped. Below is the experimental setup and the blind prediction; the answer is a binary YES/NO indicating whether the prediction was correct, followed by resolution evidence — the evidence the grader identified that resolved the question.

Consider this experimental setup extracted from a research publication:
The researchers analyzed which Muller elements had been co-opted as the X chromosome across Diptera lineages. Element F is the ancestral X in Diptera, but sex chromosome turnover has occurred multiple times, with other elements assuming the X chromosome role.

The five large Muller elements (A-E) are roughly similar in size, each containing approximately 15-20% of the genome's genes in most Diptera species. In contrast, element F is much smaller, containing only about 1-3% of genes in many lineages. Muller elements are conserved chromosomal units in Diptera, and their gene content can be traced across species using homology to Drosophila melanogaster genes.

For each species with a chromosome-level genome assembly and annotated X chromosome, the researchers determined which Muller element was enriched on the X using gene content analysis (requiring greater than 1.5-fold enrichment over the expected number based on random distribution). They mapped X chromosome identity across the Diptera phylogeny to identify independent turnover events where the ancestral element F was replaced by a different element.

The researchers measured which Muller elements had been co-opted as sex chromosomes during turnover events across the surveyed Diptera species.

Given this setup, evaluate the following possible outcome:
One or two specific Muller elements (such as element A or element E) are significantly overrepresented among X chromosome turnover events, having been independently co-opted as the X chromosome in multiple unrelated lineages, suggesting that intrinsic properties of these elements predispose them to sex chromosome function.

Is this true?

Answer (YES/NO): NO